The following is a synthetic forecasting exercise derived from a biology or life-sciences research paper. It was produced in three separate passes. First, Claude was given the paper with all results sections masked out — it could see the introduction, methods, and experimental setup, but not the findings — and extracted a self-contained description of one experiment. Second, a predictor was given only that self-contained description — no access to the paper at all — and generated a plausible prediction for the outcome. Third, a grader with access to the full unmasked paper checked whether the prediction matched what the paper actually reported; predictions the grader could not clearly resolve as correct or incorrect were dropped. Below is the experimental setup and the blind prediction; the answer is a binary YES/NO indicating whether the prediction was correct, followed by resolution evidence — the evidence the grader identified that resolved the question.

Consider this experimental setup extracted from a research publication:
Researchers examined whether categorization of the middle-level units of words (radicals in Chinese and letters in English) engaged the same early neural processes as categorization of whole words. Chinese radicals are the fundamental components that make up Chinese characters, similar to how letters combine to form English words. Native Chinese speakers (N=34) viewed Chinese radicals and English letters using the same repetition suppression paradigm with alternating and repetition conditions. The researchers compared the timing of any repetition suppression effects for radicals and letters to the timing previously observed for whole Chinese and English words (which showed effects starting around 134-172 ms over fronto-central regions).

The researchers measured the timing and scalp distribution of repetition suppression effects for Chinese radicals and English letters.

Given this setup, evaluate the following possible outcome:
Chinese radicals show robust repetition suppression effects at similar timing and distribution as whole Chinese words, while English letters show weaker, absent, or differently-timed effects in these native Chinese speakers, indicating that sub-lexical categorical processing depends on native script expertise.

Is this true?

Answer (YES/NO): NO